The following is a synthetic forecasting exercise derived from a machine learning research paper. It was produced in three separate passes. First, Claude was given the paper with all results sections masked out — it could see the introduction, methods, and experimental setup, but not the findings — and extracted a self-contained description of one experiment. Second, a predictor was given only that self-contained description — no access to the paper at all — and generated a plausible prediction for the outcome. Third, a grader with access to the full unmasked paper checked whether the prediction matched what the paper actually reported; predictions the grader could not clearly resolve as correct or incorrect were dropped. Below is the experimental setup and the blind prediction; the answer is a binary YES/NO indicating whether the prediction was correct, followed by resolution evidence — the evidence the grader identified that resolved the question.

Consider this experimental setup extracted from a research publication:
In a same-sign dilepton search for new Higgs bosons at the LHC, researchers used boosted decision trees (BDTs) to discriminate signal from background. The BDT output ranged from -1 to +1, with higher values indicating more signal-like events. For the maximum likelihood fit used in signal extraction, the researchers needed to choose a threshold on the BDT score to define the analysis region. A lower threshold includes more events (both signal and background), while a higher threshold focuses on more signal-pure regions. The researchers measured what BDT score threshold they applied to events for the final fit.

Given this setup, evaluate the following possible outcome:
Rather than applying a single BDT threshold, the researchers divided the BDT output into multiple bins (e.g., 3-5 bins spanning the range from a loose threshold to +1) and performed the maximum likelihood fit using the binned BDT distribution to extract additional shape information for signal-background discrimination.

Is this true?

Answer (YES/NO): NO